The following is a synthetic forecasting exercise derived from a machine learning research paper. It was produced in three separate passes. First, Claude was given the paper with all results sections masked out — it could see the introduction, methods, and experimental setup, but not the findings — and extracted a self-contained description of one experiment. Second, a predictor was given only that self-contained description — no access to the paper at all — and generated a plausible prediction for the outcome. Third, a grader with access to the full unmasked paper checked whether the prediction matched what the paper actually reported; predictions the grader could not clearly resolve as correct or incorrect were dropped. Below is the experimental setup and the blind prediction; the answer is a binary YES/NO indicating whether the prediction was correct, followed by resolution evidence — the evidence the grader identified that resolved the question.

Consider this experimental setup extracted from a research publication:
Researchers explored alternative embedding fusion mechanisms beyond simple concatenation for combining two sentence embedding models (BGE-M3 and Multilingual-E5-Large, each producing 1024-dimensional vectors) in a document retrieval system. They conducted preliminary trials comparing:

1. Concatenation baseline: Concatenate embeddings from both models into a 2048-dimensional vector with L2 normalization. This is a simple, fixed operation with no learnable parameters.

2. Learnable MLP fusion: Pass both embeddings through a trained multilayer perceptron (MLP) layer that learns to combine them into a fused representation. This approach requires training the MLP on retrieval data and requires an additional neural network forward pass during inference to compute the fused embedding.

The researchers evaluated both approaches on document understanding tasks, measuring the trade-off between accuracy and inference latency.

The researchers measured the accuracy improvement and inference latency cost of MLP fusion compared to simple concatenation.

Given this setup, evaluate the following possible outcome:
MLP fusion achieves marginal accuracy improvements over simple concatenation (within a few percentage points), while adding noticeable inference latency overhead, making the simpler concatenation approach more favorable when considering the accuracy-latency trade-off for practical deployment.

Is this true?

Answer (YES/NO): YES